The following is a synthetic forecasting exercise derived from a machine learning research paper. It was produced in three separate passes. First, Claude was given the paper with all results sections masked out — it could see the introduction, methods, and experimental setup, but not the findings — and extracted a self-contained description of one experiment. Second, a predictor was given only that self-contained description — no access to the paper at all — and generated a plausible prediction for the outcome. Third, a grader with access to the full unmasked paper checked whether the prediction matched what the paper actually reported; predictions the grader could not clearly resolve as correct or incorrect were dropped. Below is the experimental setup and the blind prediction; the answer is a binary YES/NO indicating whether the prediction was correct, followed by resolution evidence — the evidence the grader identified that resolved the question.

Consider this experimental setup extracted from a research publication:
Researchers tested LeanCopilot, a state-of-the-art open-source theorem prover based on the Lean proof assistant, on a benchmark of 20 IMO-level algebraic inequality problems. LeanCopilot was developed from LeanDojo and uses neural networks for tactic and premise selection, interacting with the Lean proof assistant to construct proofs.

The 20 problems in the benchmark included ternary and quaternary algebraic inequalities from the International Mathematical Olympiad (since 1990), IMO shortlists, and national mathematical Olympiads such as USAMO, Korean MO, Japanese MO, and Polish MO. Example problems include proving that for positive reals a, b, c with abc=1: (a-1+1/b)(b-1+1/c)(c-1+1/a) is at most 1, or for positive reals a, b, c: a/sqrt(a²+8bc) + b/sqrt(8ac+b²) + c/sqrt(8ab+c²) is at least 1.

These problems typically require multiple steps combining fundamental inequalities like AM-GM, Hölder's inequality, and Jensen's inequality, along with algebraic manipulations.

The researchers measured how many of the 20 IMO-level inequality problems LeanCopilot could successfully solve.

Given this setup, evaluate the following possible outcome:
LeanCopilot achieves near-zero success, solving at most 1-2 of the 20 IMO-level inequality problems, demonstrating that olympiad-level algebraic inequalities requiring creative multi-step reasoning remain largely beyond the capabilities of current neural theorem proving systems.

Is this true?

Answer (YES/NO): YES